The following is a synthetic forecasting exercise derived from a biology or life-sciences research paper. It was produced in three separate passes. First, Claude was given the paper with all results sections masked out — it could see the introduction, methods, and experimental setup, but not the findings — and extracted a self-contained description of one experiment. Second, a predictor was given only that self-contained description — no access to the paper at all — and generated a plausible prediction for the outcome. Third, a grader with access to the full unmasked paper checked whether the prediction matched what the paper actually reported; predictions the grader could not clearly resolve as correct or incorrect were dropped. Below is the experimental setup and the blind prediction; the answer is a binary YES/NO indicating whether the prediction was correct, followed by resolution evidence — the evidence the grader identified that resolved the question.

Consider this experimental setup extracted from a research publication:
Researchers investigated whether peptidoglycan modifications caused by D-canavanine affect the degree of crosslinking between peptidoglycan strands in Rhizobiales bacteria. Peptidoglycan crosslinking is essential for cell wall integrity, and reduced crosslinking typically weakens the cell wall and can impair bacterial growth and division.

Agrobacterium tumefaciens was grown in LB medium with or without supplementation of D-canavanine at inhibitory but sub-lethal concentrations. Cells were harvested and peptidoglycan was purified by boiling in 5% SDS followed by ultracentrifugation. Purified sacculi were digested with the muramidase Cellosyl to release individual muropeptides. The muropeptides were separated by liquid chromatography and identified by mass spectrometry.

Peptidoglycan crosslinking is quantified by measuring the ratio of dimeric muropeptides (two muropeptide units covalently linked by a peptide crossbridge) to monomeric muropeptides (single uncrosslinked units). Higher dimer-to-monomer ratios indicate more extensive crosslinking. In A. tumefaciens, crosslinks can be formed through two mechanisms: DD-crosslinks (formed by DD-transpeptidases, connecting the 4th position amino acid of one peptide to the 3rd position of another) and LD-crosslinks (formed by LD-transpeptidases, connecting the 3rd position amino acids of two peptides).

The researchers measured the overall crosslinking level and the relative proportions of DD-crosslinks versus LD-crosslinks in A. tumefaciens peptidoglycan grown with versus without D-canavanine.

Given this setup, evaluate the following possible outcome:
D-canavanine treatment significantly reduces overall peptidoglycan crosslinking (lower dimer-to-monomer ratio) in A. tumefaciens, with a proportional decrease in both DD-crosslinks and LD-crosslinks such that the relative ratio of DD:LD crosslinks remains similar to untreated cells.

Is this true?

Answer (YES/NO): NO